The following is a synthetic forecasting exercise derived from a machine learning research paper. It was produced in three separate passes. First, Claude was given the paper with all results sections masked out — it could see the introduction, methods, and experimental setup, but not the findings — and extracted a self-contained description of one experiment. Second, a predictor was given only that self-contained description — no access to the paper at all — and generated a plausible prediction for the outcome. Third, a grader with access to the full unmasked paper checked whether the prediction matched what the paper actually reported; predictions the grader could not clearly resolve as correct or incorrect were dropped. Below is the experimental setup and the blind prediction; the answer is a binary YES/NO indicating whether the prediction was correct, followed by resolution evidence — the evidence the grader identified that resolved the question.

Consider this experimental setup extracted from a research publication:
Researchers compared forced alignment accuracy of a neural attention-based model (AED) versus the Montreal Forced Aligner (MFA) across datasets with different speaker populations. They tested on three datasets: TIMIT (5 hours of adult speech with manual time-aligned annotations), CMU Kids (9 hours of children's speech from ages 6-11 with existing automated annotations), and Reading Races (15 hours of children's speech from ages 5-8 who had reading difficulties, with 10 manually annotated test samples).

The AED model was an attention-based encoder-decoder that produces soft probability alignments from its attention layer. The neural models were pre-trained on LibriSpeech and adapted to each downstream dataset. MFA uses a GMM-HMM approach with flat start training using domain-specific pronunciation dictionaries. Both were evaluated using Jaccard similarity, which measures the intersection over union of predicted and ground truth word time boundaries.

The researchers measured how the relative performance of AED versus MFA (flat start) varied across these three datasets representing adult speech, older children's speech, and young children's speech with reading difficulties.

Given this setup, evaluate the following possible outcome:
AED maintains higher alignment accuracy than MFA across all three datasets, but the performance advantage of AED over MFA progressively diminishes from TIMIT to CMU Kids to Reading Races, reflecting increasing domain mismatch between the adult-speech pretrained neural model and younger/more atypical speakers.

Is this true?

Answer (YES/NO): NO